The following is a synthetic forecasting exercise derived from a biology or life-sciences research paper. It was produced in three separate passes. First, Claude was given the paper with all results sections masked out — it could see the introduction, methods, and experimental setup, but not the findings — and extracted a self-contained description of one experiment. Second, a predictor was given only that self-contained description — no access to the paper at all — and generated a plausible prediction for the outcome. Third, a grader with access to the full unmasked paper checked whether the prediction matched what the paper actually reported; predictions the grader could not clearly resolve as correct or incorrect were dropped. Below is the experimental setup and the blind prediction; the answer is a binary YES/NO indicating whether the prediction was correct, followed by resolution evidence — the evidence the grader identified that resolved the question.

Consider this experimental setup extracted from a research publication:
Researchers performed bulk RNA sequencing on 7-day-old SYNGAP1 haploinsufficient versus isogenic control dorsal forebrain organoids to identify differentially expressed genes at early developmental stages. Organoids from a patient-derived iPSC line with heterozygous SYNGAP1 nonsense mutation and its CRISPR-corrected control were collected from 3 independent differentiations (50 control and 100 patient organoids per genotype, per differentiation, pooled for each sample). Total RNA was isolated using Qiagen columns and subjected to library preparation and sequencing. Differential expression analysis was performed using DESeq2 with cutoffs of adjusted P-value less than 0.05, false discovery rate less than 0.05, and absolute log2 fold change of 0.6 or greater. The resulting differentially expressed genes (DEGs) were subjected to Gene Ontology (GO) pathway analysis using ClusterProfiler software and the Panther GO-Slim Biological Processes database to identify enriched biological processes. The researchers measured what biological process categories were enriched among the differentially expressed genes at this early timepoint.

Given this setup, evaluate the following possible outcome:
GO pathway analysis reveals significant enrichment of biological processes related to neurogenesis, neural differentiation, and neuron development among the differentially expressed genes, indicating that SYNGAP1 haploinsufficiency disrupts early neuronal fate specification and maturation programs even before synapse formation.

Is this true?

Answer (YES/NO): NO